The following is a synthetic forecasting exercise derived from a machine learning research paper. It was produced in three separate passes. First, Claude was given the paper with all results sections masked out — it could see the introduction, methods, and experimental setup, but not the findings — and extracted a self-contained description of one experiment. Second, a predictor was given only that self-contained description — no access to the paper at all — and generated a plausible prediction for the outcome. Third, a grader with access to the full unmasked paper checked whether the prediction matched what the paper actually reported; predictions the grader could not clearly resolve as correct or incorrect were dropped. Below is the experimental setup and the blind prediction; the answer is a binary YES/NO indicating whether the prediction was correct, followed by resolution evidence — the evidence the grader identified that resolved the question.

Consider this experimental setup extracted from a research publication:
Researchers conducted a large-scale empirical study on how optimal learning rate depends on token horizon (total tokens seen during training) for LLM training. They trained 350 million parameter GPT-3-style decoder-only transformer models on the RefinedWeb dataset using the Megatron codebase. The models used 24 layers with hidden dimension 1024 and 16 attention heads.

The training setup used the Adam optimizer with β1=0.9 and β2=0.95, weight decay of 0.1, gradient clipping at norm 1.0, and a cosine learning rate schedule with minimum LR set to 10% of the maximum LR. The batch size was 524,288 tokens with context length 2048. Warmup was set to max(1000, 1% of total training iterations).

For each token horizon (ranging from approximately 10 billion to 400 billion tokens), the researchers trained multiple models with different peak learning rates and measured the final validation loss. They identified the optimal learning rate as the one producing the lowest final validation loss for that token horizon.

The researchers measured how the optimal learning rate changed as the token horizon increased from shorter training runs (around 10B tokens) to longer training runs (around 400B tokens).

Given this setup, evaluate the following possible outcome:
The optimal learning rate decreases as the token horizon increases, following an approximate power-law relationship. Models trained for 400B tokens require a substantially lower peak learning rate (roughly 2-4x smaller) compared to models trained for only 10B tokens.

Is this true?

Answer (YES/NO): YES